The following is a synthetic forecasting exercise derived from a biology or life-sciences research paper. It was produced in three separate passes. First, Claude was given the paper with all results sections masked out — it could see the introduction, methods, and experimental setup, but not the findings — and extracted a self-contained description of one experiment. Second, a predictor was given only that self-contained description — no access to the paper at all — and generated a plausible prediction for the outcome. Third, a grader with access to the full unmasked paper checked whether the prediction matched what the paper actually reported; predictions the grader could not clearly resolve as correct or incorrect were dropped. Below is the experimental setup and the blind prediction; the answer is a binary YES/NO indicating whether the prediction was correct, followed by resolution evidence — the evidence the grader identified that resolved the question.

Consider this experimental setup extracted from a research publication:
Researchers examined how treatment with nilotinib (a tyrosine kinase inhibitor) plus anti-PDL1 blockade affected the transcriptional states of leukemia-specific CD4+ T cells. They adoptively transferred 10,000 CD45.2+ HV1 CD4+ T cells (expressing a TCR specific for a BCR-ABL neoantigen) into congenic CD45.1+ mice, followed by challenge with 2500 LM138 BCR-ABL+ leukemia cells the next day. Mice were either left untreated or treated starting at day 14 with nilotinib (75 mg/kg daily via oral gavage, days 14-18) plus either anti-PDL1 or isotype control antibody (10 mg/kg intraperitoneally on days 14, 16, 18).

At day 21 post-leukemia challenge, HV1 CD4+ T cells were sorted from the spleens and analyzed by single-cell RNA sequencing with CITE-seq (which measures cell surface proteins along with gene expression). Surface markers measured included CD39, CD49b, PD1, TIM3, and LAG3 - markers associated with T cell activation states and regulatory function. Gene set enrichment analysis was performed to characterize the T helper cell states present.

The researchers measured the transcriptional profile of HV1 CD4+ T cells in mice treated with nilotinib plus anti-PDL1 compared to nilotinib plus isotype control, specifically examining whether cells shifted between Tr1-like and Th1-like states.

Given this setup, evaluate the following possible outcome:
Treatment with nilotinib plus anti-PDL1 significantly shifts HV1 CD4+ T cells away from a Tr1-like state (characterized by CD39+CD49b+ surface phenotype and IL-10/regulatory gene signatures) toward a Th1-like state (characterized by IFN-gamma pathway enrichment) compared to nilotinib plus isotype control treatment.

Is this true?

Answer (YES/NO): YES